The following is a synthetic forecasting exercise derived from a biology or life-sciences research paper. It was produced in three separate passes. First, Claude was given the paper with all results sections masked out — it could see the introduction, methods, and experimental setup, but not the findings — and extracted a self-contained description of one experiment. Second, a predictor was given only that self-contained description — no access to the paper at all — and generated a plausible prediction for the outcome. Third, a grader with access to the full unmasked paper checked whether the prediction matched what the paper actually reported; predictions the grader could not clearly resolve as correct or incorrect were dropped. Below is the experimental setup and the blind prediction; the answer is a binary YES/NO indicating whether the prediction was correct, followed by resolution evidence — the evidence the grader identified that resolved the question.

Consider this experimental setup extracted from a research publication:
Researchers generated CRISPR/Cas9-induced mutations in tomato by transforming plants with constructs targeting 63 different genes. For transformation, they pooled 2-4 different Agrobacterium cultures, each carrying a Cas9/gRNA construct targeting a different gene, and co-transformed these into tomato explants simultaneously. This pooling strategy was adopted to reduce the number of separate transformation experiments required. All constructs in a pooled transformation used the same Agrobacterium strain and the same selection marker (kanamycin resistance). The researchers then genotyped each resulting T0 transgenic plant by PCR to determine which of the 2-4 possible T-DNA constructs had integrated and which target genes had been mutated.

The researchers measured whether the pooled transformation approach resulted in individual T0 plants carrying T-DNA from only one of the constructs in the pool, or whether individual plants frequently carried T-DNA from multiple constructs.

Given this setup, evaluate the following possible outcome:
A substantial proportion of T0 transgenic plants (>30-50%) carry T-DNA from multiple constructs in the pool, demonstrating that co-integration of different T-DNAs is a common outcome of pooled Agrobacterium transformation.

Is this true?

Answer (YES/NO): NO